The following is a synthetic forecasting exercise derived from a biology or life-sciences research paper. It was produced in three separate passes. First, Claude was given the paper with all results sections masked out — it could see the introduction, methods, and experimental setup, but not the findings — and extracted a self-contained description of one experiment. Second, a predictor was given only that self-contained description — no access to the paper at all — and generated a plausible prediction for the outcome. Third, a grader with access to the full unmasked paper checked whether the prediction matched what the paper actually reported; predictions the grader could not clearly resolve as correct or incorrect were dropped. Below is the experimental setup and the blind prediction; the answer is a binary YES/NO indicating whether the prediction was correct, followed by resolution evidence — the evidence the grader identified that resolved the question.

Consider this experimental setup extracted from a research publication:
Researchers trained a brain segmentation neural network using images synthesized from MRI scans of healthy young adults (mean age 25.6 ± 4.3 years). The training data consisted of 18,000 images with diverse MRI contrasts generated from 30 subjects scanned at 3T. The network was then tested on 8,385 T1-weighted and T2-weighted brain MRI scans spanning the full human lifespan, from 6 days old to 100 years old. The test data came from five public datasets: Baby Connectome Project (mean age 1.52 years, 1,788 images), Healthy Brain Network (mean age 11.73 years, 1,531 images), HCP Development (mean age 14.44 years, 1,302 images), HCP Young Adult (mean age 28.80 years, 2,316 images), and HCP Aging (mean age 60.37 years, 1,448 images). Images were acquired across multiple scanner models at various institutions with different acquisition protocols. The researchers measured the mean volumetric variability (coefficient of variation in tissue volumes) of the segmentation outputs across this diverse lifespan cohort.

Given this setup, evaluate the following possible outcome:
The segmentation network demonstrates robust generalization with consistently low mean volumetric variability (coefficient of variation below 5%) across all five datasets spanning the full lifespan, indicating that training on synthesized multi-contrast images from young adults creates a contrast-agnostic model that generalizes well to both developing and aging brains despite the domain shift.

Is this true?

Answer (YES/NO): YES